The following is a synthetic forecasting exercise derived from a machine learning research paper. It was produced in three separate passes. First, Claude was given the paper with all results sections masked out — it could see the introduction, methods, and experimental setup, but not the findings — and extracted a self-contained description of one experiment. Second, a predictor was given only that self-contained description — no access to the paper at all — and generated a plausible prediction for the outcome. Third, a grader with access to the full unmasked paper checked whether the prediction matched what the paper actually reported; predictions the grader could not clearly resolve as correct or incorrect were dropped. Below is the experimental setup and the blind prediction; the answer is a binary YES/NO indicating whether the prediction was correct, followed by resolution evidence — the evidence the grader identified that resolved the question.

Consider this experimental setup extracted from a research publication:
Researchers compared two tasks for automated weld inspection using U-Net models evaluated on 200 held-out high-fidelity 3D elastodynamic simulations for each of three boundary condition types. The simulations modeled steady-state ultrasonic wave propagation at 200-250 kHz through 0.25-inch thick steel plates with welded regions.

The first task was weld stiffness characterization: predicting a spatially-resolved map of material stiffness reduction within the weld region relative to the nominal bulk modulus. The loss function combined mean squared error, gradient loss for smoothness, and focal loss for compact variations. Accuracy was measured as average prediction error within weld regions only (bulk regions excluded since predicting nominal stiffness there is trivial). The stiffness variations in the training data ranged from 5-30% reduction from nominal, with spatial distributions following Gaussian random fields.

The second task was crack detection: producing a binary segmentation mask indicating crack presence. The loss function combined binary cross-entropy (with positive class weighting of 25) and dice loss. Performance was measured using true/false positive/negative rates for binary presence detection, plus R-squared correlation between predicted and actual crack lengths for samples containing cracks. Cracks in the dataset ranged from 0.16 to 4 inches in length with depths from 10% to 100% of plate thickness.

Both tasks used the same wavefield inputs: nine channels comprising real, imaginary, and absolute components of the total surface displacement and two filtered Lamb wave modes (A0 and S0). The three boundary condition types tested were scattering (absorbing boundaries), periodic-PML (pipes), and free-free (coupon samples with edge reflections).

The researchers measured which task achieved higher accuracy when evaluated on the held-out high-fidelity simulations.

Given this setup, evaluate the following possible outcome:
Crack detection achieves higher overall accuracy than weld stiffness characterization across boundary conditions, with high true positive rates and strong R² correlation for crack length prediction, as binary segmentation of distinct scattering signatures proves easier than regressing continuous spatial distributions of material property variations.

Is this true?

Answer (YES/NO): YES